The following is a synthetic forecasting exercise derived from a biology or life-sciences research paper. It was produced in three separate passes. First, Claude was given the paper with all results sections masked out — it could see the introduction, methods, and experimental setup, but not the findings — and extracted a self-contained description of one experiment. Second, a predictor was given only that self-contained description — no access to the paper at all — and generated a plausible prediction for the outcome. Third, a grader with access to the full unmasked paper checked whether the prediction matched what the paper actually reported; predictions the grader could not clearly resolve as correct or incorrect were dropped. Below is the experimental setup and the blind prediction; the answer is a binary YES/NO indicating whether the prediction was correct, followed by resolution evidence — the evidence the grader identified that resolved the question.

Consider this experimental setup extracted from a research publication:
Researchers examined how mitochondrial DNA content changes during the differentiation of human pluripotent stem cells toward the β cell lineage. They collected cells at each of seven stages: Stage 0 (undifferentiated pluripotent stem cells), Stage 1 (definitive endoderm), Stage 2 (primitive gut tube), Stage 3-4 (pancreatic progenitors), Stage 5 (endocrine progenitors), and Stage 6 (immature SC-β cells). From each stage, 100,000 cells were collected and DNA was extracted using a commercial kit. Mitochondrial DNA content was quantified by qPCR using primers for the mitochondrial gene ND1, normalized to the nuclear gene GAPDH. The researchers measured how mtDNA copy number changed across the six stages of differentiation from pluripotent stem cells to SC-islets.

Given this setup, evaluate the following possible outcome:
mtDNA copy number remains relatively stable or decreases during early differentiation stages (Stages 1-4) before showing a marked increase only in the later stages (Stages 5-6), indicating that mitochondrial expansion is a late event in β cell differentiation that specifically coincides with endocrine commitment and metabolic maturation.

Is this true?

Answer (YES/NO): NO